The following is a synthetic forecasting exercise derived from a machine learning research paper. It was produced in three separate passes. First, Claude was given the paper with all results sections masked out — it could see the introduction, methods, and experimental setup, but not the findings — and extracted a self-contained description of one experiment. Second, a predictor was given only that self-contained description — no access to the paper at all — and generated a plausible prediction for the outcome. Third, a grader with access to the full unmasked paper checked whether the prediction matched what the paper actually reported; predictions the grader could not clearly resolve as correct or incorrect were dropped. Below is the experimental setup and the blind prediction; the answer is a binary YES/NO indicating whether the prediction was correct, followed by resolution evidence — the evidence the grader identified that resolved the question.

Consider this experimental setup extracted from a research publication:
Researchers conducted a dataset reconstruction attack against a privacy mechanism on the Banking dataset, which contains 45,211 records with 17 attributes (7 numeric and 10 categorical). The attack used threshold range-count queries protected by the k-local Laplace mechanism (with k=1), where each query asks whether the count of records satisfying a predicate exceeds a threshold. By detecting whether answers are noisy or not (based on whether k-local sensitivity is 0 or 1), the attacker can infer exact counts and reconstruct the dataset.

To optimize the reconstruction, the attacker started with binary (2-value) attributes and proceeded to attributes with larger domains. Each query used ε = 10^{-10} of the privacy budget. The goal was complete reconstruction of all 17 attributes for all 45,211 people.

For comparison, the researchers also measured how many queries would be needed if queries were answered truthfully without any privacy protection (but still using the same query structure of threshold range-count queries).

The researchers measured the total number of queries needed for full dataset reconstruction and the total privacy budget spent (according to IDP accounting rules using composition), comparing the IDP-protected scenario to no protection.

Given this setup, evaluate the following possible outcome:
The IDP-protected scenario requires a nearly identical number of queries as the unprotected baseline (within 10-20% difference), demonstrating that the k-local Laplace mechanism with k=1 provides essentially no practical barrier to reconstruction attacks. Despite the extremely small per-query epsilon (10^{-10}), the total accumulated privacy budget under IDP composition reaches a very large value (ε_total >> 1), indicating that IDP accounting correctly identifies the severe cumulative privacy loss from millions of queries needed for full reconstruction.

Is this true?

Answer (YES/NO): NO